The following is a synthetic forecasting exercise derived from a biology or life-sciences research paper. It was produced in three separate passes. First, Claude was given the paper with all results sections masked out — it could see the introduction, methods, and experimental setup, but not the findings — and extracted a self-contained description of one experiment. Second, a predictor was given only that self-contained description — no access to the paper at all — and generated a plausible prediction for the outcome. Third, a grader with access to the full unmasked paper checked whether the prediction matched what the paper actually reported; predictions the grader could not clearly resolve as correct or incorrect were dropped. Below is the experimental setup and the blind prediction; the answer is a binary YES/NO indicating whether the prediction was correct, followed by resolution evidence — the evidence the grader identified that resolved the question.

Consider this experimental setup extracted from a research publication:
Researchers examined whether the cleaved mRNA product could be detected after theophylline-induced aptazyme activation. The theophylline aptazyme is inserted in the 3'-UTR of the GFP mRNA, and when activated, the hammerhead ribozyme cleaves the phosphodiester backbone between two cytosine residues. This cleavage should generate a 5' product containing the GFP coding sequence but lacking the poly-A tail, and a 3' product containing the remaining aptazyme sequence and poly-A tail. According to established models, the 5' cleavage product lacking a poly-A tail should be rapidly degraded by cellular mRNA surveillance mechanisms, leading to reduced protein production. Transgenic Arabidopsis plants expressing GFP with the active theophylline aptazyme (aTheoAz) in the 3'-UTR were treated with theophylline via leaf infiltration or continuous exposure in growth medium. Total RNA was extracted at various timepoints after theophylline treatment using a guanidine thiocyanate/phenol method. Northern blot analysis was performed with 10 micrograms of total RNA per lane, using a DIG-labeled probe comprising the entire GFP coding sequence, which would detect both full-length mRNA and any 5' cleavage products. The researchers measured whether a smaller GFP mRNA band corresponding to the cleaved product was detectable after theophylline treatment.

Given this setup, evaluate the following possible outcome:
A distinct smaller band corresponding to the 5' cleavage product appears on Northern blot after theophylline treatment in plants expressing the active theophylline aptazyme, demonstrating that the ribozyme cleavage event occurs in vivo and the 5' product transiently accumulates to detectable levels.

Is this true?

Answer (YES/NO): NO